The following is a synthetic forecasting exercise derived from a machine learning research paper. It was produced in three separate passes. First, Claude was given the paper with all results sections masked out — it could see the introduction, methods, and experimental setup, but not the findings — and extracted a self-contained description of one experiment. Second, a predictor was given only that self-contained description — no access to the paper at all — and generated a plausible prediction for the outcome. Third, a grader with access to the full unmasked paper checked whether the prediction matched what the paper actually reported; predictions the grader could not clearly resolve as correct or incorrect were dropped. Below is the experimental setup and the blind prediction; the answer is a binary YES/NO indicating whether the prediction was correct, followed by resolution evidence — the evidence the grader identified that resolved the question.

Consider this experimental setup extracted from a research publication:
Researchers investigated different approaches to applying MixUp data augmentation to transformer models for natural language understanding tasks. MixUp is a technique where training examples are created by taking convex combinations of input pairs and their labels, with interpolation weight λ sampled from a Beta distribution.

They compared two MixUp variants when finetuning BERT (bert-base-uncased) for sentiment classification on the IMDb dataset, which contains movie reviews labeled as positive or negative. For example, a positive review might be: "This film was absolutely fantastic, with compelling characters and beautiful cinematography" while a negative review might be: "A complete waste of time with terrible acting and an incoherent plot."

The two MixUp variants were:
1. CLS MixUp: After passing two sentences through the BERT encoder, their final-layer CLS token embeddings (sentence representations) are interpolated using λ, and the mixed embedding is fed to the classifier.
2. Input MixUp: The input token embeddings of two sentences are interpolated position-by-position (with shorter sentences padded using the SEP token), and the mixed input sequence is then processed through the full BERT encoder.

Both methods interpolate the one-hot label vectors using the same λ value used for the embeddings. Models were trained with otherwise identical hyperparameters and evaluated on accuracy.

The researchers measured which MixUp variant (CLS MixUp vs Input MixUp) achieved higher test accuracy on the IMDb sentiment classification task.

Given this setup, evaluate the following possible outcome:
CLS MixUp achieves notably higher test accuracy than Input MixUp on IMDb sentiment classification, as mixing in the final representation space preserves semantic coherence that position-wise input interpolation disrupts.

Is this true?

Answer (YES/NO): NO